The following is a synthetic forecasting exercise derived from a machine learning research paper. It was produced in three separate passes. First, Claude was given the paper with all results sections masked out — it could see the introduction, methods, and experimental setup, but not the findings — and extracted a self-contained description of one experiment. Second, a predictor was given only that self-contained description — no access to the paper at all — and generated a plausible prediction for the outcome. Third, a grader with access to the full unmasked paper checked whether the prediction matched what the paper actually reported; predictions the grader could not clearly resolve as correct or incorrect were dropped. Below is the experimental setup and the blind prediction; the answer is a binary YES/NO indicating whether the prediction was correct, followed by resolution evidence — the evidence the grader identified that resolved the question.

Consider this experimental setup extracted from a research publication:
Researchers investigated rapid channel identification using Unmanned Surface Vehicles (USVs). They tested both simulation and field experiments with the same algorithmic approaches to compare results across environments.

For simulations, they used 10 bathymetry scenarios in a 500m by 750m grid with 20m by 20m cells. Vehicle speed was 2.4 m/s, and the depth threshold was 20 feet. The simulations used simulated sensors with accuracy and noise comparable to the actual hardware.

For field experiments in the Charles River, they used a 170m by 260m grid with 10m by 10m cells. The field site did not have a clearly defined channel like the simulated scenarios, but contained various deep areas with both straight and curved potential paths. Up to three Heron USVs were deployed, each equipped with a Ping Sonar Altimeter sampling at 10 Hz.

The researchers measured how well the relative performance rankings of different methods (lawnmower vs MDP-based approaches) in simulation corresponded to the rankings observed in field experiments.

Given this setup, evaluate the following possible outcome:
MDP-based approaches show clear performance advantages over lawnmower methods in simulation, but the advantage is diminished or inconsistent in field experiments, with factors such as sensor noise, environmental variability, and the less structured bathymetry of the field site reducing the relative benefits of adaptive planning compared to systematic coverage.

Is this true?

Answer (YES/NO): NO